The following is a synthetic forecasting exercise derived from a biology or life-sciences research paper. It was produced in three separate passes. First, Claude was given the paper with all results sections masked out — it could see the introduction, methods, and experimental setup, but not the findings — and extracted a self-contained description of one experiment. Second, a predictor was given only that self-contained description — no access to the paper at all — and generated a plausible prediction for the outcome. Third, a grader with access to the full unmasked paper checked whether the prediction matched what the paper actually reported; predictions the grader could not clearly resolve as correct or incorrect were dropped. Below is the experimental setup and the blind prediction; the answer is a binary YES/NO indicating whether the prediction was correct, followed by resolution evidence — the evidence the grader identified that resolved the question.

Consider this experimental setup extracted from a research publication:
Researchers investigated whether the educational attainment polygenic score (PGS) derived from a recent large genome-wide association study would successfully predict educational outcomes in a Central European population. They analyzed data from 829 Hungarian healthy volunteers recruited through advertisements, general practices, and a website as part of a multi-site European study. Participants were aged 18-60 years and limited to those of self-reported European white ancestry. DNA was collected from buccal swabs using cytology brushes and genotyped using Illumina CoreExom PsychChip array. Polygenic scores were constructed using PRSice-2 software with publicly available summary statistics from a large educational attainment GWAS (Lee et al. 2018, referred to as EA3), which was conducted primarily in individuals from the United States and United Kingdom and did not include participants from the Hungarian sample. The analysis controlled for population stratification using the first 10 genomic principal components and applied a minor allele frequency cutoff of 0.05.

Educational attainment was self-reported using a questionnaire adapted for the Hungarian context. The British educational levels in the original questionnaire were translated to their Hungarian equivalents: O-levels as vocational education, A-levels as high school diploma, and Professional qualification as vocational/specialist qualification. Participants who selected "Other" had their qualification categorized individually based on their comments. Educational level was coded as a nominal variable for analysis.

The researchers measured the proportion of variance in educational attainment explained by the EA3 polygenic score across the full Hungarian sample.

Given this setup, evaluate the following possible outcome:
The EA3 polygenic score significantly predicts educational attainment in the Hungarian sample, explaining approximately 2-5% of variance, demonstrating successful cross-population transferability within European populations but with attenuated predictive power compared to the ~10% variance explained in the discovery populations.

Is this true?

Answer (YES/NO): YES